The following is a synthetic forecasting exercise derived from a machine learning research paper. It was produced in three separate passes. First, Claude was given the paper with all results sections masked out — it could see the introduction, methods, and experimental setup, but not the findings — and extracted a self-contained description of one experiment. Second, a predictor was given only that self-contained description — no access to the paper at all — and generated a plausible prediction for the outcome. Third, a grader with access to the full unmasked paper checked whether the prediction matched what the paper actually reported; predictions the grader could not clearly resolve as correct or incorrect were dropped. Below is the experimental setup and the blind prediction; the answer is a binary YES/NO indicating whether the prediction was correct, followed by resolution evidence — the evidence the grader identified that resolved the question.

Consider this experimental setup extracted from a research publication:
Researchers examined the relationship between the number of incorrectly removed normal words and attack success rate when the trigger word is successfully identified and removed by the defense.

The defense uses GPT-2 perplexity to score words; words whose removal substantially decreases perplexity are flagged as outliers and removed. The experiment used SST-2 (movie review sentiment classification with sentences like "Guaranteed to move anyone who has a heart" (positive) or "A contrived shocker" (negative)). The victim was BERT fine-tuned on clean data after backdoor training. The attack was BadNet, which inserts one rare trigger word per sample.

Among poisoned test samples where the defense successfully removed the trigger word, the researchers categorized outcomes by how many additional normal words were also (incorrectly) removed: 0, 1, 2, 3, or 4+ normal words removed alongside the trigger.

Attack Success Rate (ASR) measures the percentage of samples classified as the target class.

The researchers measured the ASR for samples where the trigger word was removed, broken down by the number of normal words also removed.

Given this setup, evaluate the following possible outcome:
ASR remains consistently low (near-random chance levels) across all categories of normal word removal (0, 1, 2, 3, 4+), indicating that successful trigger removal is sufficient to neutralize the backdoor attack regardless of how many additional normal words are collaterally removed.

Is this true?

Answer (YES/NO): NO